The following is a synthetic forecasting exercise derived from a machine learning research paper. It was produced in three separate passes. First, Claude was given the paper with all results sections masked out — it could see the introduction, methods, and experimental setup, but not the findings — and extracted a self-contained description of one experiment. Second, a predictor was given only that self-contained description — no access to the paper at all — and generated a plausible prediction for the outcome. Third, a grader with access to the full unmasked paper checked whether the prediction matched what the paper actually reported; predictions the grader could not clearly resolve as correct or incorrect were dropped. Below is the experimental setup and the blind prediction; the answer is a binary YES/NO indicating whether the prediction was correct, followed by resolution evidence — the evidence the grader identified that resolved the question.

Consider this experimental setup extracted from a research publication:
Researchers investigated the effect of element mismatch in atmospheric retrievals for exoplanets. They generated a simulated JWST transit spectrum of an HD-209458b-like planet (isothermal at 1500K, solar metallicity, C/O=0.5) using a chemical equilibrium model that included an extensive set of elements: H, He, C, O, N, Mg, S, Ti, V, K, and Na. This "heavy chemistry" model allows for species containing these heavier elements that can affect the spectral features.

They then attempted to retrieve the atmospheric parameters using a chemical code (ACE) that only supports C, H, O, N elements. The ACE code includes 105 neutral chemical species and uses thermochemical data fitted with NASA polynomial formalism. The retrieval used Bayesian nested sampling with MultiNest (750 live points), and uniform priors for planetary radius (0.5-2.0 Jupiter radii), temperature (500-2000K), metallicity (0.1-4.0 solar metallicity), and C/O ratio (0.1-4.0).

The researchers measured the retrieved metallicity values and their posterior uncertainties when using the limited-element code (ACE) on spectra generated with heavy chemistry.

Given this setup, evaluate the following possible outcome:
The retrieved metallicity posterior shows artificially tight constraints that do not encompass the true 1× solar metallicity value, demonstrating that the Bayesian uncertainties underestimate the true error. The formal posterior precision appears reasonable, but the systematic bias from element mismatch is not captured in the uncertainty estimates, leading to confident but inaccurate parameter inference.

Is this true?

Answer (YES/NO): YES